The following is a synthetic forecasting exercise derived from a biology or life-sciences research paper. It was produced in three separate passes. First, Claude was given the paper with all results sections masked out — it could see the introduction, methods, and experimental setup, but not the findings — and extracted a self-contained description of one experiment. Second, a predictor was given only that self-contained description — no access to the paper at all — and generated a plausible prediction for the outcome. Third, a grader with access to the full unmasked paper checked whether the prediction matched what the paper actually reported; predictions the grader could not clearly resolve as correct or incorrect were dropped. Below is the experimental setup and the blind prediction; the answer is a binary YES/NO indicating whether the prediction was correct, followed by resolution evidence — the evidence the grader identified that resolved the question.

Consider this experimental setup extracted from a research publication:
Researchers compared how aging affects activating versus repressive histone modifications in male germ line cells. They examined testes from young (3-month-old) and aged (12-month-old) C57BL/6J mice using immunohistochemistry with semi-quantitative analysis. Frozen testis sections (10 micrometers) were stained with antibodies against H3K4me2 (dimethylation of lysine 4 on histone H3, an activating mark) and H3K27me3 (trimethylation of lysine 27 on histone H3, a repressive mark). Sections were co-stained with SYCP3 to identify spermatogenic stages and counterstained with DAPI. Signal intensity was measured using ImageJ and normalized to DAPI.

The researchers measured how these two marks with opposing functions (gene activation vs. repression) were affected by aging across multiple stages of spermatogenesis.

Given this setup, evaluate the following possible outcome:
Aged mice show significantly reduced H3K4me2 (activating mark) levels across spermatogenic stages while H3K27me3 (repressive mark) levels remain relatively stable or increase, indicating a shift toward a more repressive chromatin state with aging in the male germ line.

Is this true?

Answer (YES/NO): YES